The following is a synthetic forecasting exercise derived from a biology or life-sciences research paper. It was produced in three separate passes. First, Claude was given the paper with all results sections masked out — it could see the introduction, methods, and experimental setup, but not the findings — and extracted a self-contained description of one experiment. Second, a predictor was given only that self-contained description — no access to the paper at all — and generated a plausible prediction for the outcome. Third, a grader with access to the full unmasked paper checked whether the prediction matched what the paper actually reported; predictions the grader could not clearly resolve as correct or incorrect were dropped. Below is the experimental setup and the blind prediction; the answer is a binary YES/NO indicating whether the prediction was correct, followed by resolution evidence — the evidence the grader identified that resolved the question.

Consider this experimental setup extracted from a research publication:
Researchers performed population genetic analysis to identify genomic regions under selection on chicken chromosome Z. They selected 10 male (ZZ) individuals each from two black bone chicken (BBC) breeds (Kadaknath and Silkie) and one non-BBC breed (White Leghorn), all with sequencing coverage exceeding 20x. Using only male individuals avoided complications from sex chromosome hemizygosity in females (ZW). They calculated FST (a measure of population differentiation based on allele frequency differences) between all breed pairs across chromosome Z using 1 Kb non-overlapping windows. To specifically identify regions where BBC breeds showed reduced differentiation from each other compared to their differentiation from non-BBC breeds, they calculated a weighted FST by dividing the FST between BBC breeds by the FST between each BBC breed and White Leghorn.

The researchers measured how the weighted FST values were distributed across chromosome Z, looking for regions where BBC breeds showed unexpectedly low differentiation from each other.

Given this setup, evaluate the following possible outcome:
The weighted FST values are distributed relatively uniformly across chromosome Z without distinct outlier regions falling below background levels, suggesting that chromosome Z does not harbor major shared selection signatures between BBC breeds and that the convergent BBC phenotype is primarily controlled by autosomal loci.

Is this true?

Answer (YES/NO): NO